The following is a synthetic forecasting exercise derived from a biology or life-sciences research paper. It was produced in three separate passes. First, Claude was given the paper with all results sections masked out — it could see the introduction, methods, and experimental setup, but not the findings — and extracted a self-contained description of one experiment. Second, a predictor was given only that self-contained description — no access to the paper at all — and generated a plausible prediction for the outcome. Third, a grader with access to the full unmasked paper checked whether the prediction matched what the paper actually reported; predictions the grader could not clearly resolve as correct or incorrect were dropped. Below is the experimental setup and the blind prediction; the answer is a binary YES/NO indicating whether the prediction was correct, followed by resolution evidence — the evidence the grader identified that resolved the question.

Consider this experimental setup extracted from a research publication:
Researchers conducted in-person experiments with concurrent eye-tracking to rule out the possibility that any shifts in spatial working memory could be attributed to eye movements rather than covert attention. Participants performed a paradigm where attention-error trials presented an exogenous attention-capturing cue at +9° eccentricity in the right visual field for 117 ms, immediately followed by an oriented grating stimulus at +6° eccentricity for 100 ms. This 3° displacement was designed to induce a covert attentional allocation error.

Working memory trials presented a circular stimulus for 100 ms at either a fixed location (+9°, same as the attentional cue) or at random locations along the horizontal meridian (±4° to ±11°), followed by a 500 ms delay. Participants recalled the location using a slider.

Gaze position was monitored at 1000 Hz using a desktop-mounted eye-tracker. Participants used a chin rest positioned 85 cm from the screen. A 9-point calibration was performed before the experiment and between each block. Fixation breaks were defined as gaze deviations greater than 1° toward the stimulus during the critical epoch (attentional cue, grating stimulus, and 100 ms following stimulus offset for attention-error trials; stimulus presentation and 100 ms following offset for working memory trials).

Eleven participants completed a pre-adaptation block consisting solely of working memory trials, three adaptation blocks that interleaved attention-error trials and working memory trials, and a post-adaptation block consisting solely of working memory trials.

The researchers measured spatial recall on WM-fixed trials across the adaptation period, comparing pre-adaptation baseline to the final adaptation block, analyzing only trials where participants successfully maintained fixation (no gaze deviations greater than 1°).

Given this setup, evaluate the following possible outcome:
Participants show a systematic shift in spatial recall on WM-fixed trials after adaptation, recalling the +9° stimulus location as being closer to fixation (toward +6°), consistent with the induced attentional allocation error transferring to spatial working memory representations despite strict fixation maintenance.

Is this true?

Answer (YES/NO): YES